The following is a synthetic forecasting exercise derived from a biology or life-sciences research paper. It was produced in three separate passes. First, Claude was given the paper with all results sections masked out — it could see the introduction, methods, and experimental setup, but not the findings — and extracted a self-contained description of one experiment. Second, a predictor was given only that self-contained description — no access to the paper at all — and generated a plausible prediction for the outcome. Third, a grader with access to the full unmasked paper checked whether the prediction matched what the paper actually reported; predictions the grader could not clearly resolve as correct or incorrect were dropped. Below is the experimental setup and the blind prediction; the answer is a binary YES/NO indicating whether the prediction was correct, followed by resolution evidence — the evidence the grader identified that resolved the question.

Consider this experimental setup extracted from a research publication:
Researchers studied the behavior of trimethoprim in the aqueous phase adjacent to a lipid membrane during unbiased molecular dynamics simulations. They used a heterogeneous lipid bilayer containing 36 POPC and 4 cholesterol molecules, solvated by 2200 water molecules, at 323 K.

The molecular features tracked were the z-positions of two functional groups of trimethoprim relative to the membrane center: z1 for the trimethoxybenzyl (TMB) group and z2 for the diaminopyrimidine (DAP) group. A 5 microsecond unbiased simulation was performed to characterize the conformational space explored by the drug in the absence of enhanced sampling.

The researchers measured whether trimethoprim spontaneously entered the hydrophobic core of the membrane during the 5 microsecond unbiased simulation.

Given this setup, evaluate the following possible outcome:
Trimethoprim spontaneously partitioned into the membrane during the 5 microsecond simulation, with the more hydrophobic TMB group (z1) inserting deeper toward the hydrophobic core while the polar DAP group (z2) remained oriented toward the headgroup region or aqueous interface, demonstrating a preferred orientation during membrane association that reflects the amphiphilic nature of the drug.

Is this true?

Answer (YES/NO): YES